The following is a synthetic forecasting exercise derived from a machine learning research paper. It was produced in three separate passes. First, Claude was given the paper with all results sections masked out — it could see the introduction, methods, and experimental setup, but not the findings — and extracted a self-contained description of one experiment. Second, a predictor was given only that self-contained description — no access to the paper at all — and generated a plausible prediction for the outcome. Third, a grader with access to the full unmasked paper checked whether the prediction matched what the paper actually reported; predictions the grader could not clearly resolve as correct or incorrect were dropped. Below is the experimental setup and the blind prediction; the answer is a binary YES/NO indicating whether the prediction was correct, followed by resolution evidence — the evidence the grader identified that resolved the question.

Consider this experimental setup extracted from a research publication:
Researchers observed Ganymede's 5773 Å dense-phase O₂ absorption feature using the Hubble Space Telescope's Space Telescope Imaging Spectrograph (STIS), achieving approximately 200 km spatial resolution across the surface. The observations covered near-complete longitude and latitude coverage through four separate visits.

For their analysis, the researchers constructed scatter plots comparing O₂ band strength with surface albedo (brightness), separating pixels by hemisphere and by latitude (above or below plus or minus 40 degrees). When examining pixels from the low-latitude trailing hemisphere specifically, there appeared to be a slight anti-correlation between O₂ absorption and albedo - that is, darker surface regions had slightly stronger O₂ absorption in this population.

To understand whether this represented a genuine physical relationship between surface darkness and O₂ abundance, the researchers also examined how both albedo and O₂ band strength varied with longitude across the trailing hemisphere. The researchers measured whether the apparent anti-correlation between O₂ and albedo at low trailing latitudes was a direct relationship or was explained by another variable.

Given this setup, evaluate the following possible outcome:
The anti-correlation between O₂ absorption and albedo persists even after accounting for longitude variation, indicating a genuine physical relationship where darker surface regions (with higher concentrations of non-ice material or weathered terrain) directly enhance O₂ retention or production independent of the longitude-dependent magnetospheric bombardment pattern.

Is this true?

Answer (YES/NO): NO